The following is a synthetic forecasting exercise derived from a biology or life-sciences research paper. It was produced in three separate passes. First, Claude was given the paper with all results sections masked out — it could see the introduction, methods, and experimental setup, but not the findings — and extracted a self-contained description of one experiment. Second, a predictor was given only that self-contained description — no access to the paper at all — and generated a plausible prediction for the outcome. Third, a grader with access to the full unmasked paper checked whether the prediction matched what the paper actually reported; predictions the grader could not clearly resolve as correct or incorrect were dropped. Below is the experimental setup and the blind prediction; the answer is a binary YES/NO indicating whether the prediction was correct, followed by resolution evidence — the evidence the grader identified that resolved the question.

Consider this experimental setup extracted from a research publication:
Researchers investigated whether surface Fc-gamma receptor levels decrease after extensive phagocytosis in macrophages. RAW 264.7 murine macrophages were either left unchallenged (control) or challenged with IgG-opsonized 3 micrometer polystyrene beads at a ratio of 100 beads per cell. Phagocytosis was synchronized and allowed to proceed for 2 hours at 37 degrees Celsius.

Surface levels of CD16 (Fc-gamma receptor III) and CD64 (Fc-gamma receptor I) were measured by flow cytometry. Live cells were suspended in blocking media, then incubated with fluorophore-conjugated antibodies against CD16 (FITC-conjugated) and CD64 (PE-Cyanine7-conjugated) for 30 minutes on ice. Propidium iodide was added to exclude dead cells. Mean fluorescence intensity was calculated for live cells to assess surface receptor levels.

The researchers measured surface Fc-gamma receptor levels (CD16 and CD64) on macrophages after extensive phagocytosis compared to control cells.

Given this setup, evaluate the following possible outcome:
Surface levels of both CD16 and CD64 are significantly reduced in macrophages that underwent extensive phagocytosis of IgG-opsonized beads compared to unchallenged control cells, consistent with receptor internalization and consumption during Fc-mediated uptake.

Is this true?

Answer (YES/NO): YES